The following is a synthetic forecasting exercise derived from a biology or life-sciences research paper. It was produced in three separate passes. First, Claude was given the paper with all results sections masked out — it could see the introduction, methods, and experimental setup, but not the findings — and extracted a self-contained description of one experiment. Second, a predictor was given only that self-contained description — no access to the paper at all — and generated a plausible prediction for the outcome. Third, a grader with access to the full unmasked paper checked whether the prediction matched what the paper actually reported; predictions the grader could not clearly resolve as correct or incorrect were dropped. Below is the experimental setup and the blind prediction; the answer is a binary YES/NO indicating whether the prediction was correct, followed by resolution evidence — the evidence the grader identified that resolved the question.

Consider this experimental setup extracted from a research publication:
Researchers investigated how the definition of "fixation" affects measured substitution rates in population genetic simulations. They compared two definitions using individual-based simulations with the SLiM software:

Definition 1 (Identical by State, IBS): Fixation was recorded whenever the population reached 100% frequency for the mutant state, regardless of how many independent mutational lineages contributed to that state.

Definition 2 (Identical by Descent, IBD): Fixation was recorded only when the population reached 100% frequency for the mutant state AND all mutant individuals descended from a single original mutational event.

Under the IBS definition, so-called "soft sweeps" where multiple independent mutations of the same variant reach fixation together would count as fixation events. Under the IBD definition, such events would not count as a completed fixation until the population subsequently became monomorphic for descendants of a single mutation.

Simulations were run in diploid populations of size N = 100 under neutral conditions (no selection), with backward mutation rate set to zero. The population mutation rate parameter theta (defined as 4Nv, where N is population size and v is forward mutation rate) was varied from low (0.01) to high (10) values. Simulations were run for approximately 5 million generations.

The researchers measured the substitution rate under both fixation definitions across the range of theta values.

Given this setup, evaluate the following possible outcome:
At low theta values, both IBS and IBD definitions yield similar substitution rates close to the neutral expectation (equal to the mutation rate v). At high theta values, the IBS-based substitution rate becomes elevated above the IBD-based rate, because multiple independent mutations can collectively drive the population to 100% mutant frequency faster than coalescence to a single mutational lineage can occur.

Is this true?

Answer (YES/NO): NO